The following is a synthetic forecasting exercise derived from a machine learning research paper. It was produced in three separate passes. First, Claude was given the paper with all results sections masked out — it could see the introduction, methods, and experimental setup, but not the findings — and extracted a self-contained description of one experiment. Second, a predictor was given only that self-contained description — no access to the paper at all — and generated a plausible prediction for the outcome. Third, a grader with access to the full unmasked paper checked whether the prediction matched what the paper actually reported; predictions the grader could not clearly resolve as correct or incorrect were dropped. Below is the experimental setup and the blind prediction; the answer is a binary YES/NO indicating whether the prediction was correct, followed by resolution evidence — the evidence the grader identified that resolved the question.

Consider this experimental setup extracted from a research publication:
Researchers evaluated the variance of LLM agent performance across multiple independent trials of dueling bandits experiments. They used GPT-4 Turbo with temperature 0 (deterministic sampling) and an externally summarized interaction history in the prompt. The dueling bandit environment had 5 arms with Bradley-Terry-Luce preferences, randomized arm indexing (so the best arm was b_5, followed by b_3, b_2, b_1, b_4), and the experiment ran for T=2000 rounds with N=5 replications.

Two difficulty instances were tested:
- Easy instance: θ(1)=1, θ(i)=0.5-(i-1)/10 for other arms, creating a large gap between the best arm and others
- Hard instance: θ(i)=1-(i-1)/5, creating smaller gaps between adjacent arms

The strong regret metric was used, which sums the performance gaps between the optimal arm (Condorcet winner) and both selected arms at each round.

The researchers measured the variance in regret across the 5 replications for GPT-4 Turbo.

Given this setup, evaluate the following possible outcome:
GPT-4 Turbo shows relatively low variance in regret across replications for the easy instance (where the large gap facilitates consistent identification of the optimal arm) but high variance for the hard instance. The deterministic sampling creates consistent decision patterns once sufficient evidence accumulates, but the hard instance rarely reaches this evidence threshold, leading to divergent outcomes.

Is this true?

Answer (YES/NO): NO